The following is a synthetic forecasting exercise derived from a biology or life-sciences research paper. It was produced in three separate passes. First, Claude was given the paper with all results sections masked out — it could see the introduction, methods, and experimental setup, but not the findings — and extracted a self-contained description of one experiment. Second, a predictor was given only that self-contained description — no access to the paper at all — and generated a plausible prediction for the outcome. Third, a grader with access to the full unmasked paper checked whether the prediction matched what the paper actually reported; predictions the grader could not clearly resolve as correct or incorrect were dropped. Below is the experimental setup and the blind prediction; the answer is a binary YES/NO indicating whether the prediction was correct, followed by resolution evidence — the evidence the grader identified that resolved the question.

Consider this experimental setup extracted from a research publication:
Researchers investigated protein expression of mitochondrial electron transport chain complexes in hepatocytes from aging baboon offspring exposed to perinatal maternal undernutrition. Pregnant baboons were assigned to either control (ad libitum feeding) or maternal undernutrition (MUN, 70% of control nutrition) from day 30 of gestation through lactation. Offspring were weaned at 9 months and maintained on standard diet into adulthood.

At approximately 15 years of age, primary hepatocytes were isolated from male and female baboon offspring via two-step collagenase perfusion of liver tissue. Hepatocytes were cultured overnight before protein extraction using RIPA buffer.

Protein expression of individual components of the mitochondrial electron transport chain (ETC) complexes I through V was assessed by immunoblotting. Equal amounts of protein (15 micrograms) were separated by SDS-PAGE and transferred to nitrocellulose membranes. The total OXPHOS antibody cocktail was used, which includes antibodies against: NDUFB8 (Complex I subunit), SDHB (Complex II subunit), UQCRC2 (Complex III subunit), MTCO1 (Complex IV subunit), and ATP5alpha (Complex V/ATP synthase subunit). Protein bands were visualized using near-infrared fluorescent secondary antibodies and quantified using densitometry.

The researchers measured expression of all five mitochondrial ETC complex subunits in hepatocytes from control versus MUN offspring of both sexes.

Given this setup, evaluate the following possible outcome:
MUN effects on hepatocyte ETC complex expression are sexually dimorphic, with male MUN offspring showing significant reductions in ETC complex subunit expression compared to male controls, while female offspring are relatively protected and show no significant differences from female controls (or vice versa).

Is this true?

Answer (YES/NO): NO